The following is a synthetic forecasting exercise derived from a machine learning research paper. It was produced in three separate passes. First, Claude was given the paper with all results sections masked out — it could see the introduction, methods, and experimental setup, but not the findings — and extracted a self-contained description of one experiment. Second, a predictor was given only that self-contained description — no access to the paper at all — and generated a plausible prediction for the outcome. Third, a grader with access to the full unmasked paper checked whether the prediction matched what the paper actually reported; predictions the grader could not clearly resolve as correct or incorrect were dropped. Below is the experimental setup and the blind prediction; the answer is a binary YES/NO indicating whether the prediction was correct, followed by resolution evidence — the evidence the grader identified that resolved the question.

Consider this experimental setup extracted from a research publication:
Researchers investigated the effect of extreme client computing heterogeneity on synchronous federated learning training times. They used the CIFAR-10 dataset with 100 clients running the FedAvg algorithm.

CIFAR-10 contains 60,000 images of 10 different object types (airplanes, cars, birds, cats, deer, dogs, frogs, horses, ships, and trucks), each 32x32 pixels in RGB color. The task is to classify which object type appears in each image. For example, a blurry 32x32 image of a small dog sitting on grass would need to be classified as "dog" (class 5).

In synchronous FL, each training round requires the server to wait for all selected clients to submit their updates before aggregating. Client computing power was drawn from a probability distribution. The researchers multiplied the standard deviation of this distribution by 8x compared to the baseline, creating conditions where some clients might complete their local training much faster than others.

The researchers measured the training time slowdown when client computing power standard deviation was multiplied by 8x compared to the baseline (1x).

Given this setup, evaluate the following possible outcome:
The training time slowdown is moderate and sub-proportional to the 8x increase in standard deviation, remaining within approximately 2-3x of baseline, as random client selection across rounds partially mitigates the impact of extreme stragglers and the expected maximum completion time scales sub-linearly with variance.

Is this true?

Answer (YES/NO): NO